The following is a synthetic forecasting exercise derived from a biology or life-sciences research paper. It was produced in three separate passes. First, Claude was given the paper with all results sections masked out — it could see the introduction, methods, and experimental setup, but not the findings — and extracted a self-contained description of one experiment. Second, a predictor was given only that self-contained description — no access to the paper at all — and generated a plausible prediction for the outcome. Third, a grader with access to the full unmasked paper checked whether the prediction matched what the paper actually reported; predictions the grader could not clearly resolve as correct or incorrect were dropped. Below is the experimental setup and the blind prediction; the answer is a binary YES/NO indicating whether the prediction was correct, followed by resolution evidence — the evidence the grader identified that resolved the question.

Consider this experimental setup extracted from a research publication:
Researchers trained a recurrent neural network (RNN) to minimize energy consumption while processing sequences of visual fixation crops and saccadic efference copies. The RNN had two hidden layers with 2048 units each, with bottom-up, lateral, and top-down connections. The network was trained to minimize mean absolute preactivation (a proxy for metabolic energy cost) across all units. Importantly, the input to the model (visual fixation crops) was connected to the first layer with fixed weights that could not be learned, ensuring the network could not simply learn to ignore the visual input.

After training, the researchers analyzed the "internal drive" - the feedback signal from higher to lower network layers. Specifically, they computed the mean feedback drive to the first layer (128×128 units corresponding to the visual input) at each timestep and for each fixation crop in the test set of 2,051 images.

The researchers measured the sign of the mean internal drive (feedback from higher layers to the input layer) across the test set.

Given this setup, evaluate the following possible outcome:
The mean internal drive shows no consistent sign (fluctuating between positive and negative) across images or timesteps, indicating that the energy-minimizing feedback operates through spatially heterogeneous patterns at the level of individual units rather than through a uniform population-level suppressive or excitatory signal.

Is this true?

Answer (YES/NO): NO